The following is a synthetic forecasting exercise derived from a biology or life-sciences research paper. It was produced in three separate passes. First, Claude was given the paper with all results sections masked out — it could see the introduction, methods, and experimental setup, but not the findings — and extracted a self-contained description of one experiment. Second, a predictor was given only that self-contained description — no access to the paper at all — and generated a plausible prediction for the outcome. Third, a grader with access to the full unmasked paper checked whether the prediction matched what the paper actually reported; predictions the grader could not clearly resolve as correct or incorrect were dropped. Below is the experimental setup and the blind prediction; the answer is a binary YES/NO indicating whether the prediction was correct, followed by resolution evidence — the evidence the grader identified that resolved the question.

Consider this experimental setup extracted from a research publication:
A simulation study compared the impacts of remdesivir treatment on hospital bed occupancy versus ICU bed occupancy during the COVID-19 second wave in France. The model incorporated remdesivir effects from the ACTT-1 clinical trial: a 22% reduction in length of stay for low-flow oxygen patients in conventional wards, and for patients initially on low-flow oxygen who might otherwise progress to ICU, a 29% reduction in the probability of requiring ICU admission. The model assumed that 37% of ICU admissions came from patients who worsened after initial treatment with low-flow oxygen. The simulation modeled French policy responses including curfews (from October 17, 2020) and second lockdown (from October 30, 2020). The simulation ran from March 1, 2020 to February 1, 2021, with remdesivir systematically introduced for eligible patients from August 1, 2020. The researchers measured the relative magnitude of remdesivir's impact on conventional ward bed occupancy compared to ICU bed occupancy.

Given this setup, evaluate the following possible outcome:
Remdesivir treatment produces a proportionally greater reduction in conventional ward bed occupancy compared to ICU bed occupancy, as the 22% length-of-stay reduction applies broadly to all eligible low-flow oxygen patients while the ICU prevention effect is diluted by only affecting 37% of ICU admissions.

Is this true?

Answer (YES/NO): NO